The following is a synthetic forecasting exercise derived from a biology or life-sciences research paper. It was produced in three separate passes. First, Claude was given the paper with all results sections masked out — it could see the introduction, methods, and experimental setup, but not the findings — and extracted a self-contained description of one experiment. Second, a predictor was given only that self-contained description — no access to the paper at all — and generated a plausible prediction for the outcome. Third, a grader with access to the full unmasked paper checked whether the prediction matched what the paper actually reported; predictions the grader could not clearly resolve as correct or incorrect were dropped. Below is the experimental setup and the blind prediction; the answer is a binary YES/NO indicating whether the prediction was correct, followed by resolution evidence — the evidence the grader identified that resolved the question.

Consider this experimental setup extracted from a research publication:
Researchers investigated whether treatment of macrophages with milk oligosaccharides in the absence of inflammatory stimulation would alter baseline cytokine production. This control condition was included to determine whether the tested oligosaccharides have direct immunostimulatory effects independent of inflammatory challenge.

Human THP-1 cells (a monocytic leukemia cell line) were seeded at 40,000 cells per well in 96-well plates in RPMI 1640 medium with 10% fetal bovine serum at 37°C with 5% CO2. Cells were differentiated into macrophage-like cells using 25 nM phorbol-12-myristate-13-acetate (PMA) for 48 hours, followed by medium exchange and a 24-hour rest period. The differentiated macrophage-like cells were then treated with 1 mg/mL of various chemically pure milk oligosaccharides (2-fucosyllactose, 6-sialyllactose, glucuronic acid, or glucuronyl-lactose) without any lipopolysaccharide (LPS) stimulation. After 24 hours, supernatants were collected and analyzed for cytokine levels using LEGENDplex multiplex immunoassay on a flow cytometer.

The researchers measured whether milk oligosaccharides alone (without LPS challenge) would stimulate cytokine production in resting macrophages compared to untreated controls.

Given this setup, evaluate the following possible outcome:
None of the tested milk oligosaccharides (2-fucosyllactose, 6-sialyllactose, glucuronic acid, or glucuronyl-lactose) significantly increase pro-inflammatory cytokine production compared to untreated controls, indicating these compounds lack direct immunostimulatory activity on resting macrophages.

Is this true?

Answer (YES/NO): NO